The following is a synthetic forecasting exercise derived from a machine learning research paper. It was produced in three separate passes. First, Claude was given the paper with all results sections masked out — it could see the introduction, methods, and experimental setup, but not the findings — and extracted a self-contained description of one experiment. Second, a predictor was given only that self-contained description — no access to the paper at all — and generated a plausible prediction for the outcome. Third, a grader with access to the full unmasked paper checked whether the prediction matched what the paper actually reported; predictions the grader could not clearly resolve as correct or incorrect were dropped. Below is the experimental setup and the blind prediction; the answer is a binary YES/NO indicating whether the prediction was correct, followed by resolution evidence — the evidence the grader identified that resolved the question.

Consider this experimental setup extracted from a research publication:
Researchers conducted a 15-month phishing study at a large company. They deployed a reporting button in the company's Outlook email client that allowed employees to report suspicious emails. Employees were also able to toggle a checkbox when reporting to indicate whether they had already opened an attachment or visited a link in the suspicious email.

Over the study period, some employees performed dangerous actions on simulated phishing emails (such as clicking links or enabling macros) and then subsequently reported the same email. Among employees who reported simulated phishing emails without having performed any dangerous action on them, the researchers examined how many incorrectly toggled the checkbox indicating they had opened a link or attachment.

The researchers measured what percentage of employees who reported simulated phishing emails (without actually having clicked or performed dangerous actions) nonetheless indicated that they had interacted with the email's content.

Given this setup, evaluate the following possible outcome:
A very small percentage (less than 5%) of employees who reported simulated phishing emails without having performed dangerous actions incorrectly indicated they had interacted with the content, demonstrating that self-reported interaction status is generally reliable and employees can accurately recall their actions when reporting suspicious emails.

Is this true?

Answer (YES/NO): NO